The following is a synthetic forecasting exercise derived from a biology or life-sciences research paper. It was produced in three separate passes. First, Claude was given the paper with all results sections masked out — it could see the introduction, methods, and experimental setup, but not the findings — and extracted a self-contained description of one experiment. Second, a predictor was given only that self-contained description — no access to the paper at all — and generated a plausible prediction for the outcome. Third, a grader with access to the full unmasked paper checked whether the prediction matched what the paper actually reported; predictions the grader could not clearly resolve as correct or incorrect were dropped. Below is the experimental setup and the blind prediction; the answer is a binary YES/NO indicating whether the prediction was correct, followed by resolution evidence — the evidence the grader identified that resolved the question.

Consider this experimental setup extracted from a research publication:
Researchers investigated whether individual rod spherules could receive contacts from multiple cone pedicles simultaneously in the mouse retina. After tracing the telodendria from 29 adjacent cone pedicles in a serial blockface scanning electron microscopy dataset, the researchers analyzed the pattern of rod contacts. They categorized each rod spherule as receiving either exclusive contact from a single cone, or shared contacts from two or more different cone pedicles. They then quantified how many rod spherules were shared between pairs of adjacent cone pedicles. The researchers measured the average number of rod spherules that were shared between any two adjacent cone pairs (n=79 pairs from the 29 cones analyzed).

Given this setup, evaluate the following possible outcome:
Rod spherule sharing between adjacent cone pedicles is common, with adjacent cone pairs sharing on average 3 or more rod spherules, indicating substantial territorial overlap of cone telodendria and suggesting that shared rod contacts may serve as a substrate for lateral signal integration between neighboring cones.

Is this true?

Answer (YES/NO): YES